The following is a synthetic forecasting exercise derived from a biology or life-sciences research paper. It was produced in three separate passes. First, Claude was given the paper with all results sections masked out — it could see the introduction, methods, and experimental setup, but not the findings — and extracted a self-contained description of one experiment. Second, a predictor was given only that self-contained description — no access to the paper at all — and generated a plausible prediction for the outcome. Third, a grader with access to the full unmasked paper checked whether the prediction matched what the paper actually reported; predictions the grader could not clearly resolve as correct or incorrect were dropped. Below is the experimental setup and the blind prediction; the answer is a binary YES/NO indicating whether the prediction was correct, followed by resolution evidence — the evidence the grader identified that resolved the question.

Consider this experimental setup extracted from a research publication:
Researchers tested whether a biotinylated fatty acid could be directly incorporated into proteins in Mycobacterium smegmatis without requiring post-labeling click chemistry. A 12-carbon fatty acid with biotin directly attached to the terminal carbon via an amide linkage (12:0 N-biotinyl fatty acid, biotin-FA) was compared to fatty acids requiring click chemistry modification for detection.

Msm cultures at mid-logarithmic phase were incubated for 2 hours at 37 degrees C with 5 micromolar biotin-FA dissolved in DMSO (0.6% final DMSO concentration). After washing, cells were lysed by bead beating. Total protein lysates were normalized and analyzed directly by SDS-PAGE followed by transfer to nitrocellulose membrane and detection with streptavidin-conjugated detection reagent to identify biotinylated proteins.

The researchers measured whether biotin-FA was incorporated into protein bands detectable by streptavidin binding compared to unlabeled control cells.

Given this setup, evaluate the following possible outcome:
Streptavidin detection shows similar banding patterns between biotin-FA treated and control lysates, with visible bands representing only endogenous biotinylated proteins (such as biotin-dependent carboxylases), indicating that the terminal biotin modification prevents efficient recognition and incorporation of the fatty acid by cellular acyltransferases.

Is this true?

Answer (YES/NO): YES